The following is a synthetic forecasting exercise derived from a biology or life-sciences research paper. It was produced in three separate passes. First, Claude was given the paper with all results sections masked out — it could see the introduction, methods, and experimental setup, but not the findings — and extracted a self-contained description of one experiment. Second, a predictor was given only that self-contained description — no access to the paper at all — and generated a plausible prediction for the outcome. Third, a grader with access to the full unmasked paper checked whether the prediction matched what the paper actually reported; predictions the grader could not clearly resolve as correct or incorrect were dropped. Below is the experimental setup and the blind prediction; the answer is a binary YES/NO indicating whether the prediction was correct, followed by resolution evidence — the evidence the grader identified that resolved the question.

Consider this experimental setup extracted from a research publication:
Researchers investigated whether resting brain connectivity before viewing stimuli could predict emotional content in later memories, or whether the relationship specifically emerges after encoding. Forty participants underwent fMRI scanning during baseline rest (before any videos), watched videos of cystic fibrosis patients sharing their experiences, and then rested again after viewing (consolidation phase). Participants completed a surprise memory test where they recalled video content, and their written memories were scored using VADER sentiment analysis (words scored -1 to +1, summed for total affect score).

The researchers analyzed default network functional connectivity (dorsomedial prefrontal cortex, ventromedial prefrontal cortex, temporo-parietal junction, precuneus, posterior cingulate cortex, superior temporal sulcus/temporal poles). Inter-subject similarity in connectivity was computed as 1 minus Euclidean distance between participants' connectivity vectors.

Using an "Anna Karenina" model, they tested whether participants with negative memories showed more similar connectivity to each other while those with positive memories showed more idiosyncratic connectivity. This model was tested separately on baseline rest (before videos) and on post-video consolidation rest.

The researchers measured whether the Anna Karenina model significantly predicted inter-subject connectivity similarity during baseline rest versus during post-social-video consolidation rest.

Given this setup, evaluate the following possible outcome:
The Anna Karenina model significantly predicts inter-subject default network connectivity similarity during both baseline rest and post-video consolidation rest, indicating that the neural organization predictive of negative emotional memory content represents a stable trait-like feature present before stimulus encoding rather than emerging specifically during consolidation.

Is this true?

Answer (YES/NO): NO